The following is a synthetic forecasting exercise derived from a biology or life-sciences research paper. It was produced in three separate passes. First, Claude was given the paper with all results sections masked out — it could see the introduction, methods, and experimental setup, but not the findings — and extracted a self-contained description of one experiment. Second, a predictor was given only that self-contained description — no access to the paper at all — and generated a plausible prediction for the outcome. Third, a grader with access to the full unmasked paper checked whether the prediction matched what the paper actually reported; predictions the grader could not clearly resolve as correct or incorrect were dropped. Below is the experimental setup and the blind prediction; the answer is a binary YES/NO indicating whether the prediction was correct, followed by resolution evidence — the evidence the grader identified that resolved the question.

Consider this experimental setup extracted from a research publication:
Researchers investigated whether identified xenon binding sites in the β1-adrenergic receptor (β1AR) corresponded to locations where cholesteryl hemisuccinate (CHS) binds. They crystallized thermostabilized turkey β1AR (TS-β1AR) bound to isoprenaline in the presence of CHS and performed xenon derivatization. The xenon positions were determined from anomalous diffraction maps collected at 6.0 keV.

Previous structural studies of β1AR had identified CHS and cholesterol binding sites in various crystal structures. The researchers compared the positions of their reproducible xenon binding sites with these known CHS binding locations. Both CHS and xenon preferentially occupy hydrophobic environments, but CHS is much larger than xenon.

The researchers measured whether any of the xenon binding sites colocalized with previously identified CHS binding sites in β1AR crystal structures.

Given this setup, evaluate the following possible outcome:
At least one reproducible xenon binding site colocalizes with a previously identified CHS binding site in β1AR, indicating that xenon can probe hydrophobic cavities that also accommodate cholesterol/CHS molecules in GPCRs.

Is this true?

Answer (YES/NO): YES